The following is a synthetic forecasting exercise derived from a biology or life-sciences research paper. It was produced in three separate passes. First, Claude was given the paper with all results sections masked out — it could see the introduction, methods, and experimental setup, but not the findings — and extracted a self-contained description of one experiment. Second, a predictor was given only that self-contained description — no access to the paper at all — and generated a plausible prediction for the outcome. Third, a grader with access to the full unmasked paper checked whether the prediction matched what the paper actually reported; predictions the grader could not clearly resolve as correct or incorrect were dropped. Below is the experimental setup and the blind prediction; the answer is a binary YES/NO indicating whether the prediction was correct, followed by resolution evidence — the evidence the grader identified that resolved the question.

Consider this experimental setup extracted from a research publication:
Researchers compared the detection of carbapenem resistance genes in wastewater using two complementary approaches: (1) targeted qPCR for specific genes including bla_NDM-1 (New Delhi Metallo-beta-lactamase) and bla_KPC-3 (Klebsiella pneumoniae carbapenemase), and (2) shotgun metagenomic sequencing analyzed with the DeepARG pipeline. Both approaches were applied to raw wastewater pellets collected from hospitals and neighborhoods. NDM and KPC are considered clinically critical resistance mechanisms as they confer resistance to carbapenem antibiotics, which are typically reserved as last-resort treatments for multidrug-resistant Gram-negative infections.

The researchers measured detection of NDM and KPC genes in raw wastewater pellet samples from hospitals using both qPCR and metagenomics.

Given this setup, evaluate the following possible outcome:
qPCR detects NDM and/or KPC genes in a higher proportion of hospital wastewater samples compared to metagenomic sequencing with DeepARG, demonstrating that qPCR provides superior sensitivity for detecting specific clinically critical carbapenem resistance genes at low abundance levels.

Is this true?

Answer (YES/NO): YES